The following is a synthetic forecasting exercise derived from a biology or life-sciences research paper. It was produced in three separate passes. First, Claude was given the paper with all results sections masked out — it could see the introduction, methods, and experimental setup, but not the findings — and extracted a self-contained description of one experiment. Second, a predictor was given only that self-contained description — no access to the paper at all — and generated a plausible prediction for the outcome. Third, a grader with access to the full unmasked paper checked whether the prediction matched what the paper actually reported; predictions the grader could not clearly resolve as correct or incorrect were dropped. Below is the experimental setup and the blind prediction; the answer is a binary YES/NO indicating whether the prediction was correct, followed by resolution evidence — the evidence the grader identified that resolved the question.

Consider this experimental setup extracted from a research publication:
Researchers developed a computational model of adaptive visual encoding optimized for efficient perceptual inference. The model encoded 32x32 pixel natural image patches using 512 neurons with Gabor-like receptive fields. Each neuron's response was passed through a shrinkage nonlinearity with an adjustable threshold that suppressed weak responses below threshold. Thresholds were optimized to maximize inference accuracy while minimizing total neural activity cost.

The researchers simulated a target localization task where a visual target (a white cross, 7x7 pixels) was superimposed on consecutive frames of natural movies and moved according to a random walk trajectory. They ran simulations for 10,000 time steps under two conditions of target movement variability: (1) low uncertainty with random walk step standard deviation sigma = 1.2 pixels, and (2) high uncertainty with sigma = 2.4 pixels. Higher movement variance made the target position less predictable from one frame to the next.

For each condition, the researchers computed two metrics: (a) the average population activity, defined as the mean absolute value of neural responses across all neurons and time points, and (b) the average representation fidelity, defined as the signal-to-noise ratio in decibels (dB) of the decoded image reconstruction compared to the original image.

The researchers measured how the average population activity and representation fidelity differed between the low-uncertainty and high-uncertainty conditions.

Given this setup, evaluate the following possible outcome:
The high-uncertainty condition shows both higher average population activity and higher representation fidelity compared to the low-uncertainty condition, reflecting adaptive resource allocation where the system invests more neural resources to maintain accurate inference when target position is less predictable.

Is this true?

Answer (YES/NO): YES